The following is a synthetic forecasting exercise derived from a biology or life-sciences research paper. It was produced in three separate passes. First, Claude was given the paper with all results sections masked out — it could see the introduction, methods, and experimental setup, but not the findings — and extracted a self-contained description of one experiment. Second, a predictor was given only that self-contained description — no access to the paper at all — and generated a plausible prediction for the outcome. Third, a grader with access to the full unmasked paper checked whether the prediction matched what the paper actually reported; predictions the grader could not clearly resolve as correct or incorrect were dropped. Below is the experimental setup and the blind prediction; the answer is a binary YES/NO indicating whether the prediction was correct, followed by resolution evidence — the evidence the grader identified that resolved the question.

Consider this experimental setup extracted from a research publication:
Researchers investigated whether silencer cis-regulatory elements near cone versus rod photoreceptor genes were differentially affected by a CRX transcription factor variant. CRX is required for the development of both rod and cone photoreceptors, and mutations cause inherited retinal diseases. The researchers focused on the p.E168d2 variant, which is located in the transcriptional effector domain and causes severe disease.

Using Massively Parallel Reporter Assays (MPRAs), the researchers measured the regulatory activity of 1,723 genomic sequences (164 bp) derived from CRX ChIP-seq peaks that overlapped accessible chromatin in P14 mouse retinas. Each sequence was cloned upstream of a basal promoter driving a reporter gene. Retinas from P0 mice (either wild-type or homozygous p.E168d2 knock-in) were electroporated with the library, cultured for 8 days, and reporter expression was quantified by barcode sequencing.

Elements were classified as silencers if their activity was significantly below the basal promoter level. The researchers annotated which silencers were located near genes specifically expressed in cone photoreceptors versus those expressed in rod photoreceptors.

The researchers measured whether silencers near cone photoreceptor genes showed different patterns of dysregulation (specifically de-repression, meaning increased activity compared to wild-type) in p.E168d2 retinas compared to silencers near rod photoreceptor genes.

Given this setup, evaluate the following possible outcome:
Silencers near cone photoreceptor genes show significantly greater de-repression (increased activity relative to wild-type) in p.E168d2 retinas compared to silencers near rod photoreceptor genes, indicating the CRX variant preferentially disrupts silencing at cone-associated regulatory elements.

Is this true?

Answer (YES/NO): YES